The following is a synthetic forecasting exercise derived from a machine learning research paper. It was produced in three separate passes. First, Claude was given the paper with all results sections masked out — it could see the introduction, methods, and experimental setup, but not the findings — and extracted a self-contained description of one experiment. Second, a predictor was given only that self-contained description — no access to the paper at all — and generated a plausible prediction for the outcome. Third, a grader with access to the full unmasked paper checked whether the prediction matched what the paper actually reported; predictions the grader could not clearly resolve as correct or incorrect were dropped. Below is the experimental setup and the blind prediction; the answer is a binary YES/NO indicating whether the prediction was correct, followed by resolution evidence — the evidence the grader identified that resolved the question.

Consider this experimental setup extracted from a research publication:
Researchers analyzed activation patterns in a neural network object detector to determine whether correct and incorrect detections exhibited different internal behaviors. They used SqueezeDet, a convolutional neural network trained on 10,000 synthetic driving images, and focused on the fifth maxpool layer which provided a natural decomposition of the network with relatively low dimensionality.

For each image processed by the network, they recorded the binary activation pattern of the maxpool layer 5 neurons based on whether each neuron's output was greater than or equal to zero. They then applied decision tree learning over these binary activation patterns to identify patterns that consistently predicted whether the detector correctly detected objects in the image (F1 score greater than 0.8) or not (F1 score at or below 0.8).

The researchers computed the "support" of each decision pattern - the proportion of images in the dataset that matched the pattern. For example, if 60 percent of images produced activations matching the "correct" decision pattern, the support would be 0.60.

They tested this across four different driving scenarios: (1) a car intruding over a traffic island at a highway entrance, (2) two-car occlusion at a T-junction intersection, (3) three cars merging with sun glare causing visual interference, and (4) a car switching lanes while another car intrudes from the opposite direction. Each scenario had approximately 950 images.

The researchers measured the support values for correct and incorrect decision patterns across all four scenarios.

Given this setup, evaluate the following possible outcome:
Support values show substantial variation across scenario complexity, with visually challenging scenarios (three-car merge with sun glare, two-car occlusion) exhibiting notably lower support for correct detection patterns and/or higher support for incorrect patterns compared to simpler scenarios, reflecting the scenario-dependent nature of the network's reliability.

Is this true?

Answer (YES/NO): NO